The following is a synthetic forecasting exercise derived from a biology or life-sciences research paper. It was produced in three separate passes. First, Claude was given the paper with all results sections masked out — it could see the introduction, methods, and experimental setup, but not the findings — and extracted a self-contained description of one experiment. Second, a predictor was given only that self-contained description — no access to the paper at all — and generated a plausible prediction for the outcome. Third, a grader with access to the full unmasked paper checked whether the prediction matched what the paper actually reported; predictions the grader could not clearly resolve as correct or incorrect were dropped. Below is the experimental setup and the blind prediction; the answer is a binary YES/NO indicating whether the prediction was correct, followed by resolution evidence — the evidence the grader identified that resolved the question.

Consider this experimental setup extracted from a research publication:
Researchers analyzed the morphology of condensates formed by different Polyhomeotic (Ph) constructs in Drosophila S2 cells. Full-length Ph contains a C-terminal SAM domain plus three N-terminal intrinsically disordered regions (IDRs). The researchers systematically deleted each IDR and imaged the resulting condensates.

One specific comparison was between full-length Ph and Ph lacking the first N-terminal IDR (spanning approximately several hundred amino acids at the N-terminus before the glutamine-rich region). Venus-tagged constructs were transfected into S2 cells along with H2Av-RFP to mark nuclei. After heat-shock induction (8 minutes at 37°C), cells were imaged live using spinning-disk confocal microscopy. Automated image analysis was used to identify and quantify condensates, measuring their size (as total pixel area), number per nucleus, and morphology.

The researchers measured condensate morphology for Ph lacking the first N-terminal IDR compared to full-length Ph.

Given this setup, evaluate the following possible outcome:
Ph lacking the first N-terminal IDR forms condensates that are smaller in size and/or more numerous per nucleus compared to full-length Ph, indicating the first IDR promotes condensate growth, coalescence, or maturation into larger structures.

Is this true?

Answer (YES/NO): NO